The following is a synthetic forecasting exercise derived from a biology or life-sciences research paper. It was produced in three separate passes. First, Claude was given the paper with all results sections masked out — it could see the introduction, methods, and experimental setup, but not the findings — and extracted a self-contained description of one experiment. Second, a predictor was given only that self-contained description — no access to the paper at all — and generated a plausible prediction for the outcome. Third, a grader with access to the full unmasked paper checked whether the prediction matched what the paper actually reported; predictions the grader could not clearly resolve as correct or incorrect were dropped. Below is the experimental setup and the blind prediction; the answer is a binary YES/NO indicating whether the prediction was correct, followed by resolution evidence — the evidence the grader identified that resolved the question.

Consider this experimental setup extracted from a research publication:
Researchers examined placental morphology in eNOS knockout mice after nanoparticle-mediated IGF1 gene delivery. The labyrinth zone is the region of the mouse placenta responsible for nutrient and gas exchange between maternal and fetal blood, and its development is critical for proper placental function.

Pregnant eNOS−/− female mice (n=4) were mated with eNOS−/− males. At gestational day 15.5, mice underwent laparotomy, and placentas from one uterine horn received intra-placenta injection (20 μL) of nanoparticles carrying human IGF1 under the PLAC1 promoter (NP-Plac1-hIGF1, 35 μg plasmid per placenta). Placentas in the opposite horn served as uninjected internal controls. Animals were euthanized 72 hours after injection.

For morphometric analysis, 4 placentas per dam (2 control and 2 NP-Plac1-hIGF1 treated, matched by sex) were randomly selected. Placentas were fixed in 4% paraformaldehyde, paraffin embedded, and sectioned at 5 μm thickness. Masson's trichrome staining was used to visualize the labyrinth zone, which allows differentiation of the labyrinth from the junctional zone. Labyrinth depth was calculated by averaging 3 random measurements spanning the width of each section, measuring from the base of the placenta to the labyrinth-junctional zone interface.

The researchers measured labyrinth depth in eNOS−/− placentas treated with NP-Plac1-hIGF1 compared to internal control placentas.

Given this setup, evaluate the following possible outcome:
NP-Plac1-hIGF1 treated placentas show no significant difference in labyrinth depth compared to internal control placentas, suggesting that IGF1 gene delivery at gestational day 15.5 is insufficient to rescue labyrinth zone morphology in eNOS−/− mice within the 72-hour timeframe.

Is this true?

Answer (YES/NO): YES